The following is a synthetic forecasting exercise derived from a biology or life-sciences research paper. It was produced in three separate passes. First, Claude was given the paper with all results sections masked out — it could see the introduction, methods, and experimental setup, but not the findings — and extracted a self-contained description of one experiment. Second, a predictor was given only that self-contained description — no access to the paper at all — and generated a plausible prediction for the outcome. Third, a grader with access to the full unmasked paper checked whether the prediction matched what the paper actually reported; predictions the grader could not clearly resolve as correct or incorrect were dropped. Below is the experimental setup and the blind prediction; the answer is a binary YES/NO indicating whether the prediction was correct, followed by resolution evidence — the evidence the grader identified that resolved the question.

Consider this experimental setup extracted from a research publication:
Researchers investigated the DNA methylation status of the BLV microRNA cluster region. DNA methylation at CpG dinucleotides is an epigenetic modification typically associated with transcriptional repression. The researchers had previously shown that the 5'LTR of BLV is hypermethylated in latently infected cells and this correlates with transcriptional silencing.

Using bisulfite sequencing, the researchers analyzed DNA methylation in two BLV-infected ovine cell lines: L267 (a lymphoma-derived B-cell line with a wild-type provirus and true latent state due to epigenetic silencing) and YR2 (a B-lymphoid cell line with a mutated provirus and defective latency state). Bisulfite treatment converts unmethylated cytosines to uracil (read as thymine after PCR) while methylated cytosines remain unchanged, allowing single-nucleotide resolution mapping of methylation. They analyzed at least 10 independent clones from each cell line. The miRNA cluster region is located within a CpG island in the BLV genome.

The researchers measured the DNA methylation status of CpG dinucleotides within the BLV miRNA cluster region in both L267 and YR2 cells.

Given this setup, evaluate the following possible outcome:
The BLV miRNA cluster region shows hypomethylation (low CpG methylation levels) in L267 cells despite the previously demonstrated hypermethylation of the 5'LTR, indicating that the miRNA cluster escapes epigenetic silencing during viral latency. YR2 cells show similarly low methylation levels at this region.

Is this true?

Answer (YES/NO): YES